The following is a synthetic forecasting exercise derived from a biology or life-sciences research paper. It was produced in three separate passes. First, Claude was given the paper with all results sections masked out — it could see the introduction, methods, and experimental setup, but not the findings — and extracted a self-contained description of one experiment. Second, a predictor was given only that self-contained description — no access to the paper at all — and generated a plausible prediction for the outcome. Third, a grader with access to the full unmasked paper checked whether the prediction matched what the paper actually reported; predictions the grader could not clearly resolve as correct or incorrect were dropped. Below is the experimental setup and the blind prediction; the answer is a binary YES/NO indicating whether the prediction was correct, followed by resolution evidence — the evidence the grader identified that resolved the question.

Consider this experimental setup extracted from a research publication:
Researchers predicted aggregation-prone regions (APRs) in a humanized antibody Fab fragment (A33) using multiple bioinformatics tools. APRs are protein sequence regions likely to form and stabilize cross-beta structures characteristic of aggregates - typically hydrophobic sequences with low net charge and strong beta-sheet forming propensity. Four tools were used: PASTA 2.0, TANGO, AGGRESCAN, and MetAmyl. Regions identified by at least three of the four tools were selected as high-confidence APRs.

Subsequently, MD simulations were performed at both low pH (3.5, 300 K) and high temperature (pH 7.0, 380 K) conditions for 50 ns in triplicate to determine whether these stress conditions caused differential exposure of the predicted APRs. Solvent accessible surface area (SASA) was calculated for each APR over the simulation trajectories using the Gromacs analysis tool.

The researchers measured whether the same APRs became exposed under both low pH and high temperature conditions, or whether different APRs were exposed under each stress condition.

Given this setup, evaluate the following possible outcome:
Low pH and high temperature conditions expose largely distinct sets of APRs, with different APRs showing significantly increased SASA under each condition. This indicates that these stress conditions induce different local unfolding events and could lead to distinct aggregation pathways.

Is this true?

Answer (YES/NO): YES